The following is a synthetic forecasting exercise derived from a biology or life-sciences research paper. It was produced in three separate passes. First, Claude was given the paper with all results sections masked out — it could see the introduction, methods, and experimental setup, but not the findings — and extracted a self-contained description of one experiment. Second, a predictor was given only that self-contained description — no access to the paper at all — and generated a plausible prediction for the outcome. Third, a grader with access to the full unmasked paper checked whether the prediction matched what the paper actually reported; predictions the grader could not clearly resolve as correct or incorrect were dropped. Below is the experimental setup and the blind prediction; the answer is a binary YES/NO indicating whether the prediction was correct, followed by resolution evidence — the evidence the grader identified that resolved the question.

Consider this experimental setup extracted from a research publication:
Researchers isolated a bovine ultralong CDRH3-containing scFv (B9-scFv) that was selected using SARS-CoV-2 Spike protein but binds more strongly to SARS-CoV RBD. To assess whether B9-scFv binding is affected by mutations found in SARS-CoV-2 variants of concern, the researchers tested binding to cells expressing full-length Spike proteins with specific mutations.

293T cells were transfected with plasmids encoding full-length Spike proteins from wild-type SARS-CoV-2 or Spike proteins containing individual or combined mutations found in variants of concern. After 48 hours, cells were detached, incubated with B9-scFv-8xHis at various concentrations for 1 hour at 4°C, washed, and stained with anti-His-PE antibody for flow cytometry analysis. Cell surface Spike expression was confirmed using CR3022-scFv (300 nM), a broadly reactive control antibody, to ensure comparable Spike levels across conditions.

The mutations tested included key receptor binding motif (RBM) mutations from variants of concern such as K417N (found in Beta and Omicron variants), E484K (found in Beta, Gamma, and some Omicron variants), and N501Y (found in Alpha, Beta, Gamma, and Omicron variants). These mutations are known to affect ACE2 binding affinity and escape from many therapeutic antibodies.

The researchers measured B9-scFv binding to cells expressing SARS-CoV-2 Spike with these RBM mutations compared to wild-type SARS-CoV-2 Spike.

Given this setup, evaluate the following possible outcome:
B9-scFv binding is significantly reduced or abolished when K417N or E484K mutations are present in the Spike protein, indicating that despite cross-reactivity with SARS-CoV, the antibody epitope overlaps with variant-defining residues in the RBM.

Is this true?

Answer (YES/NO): NO